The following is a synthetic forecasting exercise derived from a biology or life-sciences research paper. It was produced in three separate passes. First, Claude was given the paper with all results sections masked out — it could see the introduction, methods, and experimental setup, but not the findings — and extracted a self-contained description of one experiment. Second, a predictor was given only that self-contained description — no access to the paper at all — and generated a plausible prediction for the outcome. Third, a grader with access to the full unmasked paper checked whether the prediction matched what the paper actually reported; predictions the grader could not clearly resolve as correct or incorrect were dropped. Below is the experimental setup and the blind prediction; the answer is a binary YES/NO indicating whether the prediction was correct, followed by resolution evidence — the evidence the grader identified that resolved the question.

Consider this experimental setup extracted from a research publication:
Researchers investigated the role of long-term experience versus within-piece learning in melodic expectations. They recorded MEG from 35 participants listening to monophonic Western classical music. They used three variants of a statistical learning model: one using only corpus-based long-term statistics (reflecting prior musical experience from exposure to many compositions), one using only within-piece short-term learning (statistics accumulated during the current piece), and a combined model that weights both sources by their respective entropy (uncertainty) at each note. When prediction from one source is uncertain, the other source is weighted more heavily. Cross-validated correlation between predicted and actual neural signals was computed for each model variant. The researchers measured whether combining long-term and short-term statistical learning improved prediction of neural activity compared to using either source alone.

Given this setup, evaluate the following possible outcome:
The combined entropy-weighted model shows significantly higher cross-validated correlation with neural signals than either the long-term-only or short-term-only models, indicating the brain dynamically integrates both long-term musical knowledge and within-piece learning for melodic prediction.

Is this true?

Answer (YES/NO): NO